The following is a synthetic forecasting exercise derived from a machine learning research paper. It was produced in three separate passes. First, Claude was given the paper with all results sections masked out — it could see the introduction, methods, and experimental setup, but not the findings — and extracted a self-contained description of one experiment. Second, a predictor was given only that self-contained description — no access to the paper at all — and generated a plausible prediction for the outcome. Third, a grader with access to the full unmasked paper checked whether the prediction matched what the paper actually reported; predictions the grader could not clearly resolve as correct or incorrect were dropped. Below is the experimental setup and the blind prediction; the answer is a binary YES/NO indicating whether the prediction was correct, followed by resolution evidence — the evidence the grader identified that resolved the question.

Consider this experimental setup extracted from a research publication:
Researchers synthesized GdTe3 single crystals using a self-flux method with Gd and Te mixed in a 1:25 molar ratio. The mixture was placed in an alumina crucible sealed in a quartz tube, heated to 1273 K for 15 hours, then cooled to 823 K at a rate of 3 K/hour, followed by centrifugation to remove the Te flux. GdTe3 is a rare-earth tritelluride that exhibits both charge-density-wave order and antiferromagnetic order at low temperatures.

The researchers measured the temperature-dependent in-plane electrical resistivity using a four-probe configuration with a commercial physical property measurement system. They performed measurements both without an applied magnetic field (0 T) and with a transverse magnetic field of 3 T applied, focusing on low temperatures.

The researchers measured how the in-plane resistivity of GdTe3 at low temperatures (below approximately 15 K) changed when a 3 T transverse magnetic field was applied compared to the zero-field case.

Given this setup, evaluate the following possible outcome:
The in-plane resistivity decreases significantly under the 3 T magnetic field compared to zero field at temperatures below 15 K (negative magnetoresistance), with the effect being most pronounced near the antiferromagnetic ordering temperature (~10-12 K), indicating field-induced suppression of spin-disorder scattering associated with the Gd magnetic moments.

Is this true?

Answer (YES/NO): NO